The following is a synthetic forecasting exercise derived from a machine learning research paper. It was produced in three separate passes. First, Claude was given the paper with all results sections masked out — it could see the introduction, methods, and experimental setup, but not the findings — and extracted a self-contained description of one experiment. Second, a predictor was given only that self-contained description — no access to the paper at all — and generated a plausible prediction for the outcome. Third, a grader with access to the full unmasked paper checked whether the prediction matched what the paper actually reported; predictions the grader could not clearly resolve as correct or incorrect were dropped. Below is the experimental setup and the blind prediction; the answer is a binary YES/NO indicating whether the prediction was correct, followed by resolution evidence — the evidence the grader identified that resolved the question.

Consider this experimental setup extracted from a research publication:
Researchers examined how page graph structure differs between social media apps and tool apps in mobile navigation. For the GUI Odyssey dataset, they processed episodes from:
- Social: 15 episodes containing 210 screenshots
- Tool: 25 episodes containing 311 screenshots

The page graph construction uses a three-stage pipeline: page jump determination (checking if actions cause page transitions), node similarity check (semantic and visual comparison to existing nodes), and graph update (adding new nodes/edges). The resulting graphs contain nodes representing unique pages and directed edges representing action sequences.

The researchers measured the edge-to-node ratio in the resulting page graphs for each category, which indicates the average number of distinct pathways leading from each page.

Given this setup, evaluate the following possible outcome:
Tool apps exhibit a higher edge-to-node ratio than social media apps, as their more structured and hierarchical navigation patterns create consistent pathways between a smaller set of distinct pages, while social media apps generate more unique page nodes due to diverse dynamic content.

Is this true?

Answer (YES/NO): NO